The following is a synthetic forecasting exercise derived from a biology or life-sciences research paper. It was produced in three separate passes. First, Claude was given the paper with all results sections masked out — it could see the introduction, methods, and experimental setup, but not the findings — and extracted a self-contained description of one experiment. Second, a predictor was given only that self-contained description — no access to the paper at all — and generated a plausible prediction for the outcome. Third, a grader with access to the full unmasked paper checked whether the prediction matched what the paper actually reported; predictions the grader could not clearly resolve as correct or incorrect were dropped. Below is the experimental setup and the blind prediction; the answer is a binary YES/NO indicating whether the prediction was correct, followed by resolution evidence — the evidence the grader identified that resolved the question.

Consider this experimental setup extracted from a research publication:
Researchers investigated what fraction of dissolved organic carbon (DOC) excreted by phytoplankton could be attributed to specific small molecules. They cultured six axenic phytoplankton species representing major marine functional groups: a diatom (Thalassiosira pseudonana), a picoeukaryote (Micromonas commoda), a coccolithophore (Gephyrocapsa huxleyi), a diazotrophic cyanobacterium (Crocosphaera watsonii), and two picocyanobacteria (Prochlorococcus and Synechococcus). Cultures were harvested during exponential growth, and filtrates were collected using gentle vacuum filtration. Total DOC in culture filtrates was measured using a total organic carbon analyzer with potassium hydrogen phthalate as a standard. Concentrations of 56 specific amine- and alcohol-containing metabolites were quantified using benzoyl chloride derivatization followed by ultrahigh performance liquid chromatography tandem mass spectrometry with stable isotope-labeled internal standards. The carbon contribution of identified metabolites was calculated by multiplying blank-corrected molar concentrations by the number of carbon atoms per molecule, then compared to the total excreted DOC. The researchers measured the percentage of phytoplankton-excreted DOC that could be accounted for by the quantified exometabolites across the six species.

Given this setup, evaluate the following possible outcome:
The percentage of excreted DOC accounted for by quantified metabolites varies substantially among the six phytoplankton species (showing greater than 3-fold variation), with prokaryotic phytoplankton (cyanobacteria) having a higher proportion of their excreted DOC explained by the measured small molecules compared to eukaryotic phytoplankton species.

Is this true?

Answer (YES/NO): NO